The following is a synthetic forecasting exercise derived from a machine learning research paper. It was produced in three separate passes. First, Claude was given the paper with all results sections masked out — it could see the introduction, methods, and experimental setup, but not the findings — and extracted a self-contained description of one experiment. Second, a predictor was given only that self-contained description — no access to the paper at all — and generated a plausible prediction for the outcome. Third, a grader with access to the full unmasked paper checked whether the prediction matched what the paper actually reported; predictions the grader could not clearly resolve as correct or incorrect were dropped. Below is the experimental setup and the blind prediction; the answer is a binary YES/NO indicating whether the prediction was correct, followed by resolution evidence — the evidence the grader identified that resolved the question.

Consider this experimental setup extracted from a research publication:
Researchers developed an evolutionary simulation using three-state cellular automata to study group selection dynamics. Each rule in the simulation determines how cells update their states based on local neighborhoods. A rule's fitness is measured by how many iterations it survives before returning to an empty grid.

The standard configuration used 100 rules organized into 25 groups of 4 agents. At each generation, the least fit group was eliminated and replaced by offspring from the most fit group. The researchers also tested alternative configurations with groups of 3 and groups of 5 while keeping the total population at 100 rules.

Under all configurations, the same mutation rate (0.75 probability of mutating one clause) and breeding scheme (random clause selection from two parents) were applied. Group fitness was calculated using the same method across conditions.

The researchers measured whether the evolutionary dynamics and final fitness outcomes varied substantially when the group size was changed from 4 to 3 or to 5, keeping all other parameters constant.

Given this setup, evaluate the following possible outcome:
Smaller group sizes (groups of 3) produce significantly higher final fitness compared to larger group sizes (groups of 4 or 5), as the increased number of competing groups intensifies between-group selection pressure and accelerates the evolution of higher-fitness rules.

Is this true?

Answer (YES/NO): NO